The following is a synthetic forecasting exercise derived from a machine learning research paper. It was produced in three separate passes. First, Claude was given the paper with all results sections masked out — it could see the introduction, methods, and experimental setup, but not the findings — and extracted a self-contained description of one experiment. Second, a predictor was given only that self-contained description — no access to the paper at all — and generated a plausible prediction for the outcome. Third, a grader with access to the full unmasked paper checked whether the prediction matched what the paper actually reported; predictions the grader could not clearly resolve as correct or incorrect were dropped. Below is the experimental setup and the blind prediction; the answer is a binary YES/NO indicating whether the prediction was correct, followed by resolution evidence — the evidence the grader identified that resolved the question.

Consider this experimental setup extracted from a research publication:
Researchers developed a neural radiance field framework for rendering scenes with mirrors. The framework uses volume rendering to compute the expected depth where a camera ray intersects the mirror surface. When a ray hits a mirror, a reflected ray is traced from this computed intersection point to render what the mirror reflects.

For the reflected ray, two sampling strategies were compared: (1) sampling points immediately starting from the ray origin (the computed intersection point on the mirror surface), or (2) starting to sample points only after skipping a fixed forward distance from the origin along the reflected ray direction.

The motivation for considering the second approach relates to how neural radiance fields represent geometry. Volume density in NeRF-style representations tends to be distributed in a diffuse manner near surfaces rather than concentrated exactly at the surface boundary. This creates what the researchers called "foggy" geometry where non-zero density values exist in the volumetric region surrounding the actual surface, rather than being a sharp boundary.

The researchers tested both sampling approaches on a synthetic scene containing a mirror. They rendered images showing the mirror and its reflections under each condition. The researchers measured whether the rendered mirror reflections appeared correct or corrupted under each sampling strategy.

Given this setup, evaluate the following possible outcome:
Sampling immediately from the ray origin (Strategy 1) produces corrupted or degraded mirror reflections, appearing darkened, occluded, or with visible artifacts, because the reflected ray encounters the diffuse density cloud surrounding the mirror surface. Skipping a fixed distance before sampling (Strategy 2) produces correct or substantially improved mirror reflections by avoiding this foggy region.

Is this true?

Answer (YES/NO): YES